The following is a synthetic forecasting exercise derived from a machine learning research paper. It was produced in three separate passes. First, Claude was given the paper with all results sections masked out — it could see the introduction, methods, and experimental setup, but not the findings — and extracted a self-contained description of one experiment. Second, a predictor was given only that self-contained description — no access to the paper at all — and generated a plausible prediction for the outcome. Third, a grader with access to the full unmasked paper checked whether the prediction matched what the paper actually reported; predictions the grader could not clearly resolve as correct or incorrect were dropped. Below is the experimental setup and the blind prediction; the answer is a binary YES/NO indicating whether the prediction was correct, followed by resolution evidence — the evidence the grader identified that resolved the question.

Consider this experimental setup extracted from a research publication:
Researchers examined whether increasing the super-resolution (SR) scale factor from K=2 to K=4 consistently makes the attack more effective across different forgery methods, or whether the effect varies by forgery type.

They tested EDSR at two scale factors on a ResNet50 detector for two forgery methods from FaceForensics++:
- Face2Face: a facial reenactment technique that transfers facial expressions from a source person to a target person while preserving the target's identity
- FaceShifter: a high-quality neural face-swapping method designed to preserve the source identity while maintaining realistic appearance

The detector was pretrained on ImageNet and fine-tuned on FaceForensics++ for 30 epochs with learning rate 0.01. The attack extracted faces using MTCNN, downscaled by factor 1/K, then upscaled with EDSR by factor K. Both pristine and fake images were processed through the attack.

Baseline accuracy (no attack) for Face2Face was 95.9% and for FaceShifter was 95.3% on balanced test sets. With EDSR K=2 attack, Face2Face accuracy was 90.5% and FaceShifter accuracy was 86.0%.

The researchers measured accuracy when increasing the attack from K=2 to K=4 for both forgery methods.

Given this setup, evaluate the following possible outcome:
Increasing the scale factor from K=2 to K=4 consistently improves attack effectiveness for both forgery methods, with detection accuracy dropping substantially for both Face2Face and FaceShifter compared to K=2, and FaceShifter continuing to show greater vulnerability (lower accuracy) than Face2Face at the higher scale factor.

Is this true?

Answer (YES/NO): NO